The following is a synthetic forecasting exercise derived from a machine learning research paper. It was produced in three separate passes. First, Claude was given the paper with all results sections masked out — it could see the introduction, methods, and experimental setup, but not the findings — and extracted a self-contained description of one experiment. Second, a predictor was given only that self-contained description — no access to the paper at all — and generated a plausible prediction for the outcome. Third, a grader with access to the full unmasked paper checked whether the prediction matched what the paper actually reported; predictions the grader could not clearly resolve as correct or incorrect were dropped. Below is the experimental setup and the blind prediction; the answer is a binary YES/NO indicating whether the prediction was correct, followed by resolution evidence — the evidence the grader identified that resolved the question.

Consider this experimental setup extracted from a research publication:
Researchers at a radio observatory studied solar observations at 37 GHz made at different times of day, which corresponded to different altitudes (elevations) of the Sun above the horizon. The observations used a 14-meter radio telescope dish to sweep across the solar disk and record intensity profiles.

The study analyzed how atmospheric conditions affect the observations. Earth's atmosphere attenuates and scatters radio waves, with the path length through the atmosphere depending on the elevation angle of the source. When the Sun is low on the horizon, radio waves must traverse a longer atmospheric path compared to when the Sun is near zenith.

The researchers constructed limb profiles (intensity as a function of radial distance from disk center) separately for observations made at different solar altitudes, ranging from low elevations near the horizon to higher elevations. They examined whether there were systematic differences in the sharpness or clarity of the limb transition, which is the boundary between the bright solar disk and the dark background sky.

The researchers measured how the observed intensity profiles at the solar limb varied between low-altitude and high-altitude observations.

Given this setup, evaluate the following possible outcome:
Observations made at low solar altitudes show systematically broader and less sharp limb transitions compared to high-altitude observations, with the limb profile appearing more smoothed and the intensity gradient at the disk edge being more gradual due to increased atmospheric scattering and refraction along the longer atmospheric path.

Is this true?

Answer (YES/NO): YES